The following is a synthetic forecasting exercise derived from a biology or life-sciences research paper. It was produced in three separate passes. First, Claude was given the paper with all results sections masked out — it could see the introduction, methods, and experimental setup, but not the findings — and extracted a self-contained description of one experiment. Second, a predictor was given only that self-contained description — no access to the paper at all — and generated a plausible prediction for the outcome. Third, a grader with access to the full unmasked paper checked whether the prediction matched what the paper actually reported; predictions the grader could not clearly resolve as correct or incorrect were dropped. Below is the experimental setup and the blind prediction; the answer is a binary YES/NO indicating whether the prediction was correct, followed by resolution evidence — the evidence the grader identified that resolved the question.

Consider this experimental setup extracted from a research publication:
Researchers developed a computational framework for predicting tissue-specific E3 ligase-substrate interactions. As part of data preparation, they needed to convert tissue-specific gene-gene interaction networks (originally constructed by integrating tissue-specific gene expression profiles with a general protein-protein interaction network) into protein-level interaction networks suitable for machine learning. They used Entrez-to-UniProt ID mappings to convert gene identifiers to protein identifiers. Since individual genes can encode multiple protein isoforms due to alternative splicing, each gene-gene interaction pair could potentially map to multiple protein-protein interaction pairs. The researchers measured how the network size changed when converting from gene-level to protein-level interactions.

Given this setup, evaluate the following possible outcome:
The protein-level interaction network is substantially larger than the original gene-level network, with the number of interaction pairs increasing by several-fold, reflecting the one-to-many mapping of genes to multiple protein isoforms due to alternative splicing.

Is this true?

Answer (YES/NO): YES